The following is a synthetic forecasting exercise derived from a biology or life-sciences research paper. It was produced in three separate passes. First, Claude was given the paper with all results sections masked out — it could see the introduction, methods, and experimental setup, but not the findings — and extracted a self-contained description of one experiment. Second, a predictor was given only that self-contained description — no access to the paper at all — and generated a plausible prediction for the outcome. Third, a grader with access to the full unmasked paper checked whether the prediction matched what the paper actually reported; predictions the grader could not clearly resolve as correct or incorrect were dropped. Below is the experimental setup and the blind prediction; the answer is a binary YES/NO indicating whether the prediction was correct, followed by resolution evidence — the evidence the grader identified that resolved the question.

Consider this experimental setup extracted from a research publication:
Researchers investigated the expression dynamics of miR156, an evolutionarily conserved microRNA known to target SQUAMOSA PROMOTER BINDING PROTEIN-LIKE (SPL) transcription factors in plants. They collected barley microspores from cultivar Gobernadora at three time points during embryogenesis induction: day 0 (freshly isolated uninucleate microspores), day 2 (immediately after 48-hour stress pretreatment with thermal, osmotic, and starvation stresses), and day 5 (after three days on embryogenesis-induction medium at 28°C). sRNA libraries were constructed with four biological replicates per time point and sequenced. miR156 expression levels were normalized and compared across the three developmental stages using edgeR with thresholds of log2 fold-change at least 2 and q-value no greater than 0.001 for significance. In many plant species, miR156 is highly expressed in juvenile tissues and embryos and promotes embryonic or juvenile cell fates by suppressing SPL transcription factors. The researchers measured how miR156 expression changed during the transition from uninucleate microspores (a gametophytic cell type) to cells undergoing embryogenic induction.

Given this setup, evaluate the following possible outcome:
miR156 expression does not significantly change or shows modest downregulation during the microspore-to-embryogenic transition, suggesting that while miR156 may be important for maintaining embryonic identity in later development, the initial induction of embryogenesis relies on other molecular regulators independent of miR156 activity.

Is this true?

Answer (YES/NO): NO